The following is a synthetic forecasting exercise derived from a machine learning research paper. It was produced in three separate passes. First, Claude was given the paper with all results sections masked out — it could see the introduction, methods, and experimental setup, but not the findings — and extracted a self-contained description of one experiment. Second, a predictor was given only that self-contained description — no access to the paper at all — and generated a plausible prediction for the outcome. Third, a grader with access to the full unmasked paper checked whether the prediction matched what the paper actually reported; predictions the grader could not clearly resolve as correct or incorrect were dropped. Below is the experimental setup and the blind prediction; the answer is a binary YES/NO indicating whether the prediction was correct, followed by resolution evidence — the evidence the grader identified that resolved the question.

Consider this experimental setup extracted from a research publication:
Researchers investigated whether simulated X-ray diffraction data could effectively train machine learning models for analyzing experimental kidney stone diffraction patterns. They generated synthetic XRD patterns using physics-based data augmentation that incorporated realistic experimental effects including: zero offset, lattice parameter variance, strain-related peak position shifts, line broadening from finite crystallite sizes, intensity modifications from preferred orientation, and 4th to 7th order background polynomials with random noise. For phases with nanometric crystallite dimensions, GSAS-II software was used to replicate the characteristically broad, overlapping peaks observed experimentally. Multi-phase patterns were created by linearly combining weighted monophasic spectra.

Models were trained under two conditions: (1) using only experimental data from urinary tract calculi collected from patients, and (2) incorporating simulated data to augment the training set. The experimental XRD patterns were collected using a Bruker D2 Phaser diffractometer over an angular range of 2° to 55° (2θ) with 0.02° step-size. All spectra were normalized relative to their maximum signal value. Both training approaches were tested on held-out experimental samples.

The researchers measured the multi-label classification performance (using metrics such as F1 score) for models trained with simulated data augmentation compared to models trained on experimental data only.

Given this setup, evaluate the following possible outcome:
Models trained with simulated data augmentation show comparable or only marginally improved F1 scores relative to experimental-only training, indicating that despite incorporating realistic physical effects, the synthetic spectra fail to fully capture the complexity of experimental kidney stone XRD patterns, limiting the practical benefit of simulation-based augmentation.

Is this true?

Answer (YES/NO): NO